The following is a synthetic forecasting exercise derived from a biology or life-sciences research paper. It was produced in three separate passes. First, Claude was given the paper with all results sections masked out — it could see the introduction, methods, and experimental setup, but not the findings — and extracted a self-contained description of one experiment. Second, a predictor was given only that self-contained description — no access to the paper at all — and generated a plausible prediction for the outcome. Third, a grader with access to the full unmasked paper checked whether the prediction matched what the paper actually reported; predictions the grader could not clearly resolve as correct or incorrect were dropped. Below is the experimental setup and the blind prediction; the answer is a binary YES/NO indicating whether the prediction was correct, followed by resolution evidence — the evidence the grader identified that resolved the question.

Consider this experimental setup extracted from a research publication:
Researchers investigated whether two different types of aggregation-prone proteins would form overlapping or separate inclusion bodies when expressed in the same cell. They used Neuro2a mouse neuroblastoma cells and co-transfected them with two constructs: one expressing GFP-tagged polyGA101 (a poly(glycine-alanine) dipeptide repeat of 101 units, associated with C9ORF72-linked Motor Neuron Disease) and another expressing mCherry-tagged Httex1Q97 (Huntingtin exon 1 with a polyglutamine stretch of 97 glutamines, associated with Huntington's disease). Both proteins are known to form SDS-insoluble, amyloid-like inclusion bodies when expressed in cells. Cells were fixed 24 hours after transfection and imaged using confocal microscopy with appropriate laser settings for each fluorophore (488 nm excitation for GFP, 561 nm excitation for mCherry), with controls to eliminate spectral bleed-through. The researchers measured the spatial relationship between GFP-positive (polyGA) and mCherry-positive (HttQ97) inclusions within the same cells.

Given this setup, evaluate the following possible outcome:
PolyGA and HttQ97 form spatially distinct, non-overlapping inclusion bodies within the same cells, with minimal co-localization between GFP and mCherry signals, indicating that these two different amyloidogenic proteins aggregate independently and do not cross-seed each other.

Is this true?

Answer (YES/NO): YES